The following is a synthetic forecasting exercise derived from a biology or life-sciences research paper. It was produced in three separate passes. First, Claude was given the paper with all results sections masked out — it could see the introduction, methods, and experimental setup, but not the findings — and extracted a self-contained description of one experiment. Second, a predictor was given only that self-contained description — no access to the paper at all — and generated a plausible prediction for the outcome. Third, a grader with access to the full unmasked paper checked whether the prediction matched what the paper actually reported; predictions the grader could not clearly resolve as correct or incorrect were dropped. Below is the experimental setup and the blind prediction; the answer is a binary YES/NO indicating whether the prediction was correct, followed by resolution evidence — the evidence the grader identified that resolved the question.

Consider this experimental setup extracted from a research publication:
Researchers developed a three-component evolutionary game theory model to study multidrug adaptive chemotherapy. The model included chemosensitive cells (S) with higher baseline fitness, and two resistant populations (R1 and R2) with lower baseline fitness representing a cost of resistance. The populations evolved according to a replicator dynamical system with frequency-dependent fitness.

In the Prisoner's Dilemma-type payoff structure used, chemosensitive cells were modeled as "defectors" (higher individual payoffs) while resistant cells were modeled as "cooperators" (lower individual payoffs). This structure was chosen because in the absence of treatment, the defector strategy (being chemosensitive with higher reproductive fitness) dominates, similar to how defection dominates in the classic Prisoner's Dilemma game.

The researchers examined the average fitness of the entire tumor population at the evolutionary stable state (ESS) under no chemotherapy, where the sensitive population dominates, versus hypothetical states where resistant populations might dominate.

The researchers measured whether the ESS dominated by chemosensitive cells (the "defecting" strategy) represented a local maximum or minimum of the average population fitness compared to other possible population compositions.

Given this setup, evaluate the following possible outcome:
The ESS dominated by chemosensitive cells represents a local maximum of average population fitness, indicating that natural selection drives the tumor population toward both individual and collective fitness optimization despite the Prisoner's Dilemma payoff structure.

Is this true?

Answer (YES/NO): NO